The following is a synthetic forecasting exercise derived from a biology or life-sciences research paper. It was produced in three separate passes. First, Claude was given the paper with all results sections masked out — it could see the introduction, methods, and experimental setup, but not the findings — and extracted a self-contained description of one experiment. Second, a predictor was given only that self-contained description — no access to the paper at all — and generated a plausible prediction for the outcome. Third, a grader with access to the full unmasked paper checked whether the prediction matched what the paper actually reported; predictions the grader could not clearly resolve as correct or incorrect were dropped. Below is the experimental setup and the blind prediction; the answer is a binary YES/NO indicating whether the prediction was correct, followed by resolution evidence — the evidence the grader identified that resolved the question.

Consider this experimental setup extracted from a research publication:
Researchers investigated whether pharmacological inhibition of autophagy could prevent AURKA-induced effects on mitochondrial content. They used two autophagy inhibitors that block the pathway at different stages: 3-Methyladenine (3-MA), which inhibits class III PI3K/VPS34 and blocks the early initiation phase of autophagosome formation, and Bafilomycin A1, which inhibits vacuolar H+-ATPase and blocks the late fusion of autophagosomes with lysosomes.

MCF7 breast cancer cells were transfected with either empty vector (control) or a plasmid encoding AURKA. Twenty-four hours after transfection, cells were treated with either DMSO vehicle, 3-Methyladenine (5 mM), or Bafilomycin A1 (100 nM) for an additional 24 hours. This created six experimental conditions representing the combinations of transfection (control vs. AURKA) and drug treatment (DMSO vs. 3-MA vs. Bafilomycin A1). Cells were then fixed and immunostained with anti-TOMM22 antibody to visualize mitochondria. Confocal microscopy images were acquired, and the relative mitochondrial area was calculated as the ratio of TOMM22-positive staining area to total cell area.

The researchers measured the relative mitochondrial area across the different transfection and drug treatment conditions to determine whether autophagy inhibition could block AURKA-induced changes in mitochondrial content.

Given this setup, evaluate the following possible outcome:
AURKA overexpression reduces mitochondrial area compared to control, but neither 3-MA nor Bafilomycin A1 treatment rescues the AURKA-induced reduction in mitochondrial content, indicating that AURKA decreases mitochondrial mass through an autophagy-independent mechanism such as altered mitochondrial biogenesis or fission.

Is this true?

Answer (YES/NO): NO